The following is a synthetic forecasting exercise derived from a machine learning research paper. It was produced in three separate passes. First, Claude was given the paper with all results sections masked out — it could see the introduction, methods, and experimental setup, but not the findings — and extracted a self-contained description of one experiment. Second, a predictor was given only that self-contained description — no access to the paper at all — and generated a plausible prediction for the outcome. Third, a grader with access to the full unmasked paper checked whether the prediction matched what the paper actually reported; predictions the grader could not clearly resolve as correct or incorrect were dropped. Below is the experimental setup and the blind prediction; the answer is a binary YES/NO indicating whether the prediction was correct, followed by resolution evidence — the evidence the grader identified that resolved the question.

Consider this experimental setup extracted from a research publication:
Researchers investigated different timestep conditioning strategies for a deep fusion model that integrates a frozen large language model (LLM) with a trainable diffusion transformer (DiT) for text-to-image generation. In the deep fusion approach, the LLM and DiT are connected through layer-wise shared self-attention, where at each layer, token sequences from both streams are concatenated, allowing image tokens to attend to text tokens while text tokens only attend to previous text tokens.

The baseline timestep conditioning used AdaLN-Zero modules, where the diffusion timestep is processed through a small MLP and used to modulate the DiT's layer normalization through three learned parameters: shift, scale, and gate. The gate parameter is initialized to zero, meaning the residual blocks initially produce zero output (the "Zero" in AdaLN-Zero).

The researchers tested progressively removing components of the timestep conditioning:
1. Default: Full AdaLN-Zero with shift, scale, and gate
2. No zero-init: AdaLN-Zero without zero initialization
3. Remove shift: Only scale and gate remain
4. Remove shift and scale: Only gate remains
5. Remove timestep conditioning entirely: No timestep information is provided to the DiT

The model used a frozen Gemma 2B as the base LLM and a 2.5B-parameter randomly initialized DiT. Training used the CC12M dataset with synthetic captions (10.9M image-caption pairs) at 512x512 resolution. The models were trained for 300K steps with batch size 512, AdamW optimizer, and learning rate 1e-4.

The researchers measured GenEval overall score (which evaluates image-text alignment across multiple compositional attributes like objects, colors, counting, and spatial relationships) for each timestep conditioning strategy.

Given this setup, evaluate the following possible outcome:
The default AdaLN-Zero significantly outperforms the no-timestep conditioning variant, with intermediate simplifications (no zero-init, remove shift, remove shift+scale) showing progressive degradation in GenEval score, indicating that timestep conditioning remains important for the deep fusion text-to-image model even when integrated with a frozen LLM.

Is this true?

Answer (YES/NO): NO